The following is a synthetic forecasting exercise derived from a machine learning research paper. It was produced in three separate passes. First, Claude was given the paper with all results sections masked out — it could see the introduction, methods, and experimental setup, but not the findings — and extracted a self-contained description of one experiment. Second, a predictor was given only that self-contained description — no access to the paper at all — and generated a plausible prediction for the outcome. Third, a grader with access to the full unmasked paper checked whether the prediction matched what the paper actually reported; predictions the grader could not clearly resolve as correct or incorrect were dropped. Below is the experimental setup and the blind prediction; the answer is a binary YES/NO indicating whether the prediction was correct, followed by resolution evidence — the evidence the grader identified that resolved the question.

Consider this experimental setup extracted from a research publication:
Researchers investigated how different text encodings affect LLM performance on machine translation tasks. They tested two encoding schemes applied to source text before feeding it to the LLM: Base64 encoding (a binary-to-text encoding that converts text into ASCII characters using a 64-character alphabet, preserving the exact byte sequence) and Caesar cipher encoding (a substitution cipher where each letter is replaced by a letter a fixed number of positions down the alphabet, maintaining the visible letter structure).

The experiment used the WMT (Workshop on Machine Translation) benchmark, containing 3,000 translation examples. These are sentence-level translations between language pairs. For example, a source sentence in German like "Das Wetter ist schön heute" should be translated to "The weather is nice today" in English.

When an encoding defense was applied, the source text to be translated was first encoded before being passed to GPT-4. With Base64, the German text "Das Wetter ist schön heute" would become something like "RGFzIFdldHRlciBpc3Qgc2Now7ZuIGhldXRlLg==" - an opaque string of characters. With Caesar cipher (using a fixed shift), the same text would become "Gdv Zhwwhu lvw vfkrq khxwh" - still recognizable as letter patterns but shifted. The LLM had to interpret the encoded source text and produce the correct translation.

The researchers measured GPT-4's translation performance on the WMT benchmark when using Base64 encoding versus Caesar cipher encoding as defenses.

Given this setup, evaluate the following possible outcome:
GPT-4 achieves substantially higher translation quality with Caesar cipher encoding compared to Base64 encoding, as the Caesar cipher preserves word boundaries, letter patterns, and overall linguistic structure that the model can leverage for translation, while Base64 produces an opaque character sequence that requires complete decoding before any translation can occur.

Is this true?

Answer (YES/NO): NO